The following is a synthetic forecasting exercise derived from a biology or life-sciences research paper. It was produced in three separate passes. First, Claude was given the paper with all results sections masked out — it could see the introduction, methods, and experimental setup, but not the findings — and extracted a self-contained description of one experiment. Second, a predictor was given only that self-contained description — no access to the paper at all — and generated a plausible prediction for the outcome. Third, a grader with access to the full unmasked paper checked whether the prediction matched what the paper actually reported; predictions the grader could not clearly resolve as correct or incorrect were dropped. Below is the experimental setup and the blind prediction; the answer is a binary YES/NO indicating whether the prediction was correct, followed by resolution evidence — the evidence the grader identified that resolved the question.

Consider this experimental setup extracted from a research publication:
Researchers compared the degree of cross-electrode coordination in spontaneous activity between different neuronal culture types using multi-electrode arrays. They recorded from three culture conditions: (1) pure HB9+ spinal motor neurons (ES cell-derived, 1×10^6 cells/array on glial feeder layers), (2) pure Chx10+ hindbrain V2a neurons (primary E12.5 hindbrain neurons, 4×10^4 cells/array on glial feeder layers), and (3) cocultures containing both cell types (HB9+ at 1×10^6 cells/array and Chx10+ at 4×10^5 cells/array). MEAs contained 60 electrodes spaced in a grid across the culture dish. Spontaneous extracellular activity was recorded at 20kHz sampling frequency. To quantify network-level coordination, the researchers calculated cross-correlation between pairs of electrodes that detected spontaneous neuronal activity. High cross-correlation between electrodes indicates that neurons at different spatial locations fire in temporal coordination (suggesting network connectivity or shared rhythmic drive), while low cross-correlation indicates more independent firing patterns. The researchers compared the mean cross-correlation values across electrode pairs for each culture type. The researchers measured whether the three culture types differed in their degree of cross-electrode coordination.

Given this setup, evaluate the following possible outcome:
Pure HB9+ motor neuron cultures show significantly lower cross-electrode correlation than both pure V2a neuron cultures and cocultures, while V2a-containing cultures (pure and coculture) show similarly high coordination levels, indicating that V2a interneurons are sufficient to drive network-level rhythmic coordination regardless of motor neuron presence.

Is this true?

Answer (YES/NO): YES